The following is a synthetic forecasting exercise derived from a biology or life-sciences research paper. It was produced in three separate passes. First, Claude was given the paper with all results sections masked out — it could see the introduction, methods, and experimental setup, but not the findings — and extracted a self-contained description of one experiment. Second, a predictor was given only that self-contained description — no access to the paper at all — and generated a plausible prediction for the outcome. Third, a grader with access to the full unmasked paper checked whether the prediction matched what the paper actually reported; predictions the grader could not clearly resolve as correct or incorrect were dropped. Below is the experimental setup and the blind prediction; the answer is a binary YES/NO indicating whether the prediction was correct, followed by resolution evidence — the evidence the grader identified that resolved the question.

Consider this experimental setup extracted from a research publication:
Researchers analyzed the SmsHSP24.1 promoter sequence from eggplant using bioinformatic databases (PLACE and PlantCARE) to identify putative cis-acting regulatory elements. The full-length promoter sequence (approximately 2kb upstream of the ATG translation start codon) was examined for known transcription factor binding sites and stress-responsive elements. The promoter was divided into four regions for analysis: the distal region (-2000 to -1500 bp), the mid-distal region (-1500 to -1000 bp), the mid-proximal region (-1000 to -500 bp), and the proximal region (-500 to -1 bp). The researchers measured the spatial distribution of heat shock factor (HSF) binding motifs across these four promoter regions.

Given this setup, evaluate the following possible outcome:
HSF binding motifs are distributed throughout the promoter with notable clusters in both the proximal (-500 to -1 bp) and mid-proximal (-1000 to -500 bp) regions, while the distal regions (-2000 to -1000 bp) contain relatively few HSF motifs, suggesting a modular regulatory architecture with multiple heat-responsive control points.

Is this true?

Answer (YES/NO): NO